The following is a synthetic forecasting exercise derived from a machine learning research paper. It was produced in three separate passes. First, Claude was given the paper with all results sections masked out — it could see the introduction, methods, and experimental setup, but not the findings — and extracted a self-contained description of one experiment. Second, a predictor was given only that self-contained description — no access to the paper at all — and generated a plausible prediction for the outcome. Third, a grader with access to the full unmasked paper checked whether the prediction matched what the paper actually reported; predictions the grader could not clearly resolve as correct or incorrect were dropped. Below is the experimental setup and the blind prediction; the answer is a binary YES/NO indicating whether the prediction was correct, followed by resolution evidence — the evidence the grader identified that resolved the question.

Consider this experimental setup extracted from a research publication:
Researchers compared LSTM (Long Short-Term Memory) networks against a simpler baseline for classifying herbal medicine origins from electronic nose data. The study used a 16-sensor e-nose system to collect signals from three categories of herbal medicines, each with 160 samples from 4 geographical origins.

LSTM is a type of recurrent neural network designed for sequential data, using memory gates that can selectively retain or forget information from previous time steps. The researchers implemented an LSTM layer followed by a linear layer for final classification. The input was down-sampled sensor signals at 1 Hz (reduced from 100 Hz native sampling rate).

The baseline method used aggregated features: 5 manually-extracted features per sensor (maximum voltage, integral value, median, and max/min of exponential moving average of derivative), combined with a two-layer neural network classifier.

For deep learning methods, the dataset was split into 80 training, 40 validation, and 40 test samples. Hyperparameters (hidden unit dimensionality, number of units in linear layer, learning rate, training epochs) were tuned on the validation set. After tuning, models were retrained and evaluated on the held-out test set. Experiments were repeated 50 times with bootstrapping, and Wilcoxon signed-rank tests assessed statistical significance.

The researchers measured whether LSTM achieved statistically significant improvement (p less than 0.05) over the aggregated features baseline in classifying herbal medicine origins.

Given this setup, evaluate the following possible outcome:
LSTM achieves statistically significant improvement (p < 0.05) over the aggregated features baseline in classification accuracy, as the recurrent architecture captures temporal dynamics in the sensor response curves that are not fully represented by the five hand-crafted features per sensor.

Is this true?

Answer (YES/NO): NO